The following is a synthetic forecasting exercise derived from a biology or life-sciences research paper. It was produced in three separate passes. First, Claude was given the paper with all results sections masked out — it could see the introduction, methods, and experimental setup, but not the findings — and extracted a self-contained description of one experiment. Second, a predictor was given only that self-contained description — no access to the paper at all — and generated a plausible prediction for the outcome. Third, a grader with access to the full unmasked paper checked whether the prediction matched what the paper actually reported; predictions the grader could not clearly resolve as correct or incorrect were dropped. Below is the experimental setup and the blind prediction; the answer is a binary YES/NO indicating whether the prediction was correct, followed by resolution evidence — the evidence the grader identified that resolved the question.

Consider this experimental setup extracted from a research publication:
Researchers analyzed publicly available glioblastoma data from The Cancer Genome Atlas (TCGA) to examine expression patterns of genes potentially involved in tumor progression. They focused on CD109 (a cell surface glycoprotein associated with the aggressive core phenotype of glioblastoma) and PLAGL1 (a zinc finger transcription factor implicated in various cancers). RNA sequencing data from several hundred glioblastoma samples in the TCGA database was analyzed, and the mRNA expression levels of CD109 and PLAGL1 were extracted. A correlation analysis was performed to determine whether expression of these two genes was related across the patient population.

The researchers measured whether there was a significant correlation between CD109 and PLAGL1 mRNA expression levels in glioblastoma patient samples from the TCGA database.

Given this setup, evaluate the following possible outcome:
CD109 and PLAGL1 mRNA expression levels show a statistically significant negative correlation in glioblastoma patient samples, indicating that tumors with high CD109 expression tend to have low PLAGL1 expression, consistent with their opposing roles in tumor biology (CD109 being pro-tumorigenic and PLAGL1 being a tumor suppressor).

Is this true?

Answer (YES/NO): NO